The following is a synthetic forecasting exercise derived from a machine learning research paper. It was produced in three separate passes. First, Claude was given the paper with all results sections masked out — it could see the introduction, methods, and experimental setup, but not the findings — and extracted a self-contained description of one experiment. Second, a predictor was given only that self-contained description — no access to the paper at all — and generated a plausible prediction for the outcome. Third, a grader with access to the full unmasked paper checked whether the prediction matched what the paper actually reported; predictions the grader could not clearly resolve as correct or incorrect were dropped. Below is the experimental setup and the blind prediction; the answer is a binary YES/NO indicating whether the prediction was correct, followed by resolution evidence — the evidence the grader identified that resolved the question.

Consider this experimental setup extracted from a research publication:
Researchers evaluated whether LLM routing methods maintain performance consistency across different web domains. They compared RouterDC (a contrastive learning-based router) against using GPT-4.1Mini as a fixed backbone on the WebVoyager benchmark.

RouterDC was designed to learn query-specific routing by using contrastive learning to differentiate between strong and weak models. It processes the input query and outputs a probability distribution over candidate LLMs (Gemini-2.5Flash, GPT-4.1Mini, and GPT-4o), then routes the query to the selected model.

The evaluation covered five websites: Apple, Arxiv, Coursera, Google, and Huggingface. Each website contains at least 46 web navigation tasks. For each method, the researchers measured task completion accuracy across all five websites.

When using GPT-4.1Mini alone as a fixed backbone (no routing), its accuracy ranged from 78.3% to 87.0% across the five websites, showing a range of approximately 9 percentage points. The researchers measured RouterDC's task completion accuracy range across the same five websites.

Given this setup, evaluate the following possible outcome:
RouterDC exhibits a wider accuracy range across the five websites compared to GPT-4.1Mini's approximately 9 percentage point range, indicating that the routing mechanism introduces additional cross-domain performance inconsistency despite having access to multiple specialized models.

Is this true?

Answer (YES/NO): YES